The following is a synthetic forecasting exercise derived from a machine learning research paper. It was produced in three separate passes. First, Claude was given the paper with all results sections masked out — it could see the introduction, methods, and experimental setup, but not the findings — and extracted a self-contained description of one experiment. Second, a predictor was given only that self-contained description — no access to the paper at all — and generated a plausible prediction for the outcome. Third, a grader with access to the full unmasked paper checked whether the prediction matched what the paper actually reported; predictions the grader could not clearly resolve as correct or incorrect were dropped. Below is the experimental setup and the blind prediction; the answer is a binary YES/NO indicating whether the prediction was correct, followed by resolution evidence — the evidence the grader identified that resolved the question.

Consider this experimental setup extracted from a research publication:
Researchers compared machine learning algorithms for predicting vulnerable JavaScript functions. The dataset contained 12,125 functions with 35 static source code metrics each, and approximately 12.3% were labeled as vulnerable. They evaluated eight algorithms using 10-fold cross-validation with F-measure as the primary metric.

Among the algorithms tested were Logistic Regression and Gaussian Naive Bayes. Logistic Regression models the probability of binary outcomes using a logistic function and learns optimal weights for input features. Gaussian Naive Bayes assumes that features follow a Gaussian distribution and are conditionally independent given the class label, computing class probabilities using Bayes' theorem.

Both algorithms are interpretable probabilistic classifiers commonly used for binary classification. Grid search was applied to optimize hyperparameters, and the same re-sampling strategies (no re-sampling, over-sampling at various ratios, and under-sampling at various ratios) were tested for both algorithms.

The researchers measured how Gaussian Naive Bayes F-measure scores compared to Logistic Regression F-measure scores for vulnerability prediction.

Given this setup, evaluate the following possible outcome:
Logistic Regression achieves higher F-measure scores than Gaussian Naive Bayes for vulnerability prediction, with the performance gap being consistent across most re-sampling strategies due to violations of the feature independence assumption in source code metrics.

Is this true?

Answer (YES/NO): NO